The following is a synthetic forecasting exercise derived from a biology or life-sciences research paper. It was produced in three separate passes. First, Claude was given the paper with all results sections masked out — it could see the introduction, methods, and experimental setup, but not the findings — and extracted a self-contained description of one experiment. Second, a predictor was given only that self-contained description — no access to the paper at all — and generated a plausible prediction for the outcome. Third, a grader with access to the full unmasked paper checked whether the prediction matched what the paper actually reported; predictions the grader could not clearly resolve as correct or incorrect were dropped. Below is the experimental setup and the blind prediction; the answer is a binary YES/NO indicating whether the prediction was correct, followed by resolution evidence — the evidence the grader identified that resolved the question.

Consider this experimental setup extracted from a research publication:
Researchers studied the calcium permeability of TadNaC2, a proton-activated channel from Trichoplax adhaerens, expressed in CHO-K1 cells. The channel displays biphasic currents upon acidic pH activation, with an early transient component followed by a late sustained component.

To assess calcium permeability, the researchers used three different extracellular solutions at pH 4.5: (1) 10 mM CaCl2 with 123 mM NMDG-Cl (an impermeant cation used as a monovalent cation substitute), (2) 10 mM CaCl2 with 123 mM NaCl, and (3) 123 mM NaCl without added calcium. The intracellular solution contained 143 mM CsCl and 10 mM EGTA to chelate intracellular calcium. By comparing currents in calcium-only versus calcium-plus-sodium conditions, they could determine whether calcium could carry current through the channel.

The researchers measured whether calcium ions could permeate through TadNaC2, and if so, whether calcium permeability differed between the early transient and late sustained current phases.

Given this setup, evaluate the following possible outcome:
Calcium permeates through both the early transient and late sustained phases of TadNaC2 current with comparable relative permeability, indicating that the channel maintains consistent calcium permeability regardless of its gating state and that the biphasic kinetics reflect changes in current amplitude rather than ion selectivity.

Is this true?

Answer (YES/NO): NO